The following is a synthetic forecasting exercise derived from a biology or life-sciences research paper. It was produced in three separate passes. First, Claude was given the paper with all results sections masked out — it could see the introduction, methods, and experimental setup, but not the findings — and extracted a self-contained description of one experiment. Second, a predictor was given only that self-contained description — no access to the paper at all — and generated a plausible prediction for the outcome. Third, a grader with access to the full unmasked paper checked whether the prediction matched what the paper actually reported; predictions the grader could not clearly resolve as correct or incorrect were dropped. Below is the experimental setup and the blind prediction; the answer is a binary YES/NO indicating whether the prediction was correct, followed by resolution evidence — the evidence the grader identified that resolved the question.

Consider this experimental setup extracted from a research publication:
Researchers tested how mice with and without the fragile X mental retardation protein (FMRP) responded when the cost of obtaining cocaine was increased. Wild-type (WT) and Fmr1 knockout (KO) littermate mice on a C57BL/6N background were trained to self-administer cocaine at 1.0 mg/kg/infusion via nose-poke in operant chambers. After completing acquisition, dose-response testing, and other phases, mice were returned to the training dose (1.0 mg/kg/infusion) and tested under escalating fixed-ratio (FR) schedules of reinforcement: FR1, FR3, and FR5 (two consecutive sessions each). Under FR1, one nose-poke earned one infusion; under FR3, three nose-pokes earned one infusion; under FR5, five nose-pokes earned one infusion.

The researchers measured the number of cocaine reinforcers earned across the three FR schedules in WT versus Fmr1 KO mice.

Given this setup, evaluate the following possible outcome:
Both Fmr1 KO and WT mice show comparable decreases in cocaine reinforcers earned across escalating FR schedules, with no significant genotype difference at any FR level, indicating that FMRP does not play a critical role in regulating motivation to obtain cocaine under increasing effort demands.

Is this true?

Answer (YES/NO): NO